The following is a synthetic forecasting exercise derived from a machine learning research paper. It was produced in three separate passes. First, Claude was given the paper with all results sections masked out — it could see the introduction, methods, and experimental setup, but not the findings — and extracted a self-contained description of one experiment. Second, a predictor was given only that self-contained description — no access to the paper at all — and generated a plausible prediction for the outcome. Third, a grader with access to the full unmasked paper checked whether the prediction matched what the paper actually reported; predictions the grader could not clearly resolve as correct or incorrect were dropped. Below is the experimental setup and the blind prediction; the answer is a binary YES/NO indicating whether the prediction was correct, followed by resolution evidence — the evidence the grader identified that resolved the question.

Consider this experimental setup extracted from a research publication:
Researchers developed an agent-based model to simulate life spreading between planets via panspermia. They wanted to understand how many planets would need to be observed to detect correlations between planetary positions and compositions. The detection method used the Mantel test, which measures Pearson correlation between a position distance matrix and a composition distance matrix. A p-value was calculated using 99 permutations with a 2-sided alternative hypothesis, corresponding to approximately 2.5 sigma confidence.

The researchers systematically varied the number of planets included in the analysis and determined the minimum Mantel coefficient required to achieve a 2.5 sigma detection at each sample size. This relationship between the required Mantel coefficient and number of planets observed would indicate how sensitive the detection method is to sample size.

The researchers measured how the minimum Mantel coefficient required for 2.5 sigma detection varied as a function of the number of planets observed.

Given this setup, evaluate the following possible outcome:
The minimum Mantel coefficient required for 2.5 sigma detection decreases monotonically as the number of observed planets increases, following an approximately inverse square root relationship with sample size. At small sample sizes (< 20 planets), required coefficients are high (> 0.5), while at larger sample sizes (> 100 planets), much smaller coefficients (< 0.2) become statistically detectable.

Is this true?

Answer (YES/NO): NO